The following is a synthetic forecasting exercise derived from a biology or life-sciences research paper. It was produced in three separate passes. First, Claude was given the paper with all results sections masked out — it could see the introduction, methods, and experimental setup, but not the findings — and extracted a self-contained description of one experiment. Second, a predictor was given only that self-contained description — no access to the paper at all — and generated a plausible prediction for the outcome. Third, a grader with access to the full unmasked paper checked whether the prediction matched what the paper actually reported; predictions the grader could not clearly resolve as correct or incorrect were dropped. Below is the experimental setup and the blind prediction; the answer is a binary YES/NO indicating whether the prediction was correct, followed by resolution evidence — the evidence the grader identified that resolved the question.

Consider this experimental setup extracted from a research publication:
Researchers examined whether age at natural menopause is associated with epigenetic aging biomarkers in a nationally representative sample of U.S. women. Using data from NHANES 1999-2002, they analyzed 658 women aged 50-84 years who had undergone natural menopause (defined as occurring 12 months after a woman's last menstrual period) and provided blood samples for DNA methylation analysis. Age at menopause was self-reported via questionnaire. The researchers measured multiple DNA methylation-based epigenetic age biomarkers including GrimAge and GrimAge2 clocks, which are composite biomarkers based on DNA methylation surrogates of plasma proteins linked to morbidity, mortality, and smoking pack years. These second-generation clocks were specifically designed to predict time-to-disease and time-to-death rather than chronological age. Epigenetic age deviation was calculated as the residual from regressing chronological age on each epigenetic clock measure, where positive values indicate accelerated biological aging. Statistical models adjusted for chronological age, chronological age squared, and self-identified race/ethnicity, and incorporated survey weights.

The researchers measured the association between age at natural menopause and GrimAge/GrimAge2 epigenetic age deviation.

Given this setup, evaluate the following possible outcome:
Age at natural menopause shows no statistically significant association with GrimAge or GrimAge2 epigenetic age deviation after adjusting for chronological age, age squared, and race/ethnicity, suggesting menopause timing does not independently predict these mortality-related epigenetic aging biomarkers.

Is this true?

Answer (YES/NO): NO